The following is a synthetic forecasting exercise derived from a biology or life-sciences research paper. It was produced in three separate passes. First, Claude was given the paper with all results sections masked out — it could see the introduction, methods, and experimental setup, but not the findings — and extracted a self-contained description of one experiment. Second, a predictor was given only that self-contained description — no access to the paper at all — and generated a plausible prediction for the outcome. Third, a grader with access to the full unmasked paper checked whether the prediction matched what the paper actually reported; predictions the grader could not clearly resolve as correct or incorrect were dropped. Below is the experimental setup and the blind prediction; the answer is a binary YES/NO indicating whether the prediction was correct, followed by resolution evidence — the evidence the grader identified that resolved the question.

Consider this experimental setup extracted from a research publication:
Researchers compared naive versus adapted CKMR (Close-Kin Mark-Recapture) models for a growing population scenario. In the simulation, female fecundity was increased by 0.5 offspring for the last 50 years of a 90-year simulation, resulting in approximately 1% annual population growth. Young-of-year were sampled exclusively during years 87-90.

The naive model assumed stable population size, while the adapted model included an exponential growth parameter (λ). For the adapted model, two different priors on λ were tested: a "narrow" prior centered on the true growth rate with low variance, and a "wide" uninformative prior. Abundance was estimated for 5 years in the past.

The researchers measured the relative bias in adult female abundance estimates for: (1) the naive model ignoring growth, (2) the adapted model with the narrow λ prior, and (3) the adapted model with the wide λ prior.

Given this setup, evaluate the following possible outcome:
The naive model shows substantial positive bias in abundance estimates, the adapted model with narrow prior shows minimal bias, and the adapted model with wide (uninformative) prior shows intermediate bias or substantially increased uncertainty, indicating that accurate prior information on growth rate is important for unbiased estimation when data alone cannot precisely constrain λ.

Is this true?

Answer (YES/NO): NO